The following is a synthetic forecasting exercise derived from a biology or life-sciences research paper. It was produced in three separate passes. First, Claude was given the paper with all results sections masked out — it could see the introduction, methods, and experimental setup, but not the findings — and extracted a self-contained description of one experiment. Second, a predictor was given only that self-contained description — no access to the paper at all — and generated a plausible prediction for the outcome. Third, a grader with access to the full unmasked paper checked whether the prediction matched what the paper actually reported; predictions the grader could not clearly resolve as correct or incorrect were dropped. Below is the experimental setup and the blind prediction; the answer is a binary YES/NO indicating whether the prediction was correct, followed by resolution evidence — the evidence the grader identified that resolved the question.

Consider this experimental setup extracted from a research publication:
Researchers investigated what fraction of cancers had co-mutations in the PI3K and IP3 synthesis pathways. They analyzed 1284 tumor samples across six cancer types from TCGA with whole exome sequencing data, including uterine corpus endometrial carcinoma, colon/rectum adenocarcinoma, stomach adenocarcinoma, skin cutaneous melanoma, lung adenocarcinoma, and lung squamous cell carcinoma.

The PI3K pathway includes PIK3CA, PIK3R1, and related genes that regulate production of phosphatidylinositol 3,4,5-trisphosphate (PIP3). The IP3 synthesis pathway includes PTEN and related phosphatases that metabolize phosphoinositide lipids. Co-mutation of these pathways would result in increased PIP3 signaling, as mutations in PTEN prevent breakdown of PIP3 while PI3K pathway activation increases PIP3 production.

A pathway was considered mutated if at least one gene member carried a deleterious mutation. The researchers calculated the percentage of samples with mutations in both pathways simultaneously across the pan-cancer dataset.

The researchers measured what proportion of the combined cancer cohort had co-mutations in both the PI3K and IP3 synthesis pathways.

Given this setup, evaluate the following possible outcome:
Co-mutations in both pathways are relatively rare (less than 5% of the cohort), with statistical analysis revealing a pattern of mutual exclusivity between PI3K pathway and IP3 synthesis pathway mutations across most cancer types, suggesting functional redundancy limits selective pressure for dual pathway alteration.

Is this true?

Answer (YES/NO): NO